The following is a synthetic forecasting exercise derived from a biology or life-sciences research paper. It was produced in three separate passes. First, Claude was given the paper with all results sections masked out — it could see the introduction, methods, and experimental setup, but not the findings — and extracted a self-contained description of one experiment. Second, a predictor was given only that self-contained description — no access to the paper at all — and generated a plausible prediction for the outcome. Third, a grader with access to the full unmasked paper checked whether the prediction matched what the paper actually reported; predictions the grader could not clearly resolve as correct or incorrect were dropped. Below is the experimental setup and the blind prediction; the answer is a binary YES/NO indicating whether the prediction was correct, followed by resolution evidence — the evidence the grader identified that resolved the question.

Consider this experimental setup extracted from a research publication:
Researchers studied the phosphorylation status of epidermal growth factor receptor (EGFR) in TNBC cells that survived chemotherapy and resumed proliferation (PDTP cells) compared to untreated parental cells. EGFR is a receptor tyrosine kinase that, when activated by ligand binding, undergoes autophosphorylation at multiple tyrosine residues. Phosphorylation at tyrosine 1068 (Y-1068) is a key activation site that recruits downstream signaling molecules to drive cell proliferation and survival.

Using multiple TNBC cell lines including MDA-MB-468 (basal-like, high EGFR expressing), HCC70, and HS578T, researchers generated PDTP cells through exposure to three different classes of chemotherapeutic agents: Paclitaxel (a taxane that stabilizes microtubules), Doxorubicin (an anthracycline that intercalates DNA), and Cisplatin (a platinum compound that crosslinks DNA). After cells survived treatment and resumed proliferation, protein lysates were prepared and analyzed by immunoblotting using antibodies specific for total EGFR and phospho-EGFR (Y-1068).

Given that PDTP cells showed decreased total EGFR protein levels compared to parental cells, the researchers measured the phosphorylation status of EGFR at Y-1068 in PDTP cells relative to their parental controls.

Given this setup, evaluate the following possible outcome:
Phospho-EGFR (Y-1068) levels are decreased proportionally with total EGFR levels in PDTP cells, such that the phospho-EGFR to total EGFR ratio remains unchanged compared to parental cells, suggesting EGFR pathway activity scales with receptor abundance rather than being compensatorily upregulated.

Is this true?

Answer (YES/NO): NO